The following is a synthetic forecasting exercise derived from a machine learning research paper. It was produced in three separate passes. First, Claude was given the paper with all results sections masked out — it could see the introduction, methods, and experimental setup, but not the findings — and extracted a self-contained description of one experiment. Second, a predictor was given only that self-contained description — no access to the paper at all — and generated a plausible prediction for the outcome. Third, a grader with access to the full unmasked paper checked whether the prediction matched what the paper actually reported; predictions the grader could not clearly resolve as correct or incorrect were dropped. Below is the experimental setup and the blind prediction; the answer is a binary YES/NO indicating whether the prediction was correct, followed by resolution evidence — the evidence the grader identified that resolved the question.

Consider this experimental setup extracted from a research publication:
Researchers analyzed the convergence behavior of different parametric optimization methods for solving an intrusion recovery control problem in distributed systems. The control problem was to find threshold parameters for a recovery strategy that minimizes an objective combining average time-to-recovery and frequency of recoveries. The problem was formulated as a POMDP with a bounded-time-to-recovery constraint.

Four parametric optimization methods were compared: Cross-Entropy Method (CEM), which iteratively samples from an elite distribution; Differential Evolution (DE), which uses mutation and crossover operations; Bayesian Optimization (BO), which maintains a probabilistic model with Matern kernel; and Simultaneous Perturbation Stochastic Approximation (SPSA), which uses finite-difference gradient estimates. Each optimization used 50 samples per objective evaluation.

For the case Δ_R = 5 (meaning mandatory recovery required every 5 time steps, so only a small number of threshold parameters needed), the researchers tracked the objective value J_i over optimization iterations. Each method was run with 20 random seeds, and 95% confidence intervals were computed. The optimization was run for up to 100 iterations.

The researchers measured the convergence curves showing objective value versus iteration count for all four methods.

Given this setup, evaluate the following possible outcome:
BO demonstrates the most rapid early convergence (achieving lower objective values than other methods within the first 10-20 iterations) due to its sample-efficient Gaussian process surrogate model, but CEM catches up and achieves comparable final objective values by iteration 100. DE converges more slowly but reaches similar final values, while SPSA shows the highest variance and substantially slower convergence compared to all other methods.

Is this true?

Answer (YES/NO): NO